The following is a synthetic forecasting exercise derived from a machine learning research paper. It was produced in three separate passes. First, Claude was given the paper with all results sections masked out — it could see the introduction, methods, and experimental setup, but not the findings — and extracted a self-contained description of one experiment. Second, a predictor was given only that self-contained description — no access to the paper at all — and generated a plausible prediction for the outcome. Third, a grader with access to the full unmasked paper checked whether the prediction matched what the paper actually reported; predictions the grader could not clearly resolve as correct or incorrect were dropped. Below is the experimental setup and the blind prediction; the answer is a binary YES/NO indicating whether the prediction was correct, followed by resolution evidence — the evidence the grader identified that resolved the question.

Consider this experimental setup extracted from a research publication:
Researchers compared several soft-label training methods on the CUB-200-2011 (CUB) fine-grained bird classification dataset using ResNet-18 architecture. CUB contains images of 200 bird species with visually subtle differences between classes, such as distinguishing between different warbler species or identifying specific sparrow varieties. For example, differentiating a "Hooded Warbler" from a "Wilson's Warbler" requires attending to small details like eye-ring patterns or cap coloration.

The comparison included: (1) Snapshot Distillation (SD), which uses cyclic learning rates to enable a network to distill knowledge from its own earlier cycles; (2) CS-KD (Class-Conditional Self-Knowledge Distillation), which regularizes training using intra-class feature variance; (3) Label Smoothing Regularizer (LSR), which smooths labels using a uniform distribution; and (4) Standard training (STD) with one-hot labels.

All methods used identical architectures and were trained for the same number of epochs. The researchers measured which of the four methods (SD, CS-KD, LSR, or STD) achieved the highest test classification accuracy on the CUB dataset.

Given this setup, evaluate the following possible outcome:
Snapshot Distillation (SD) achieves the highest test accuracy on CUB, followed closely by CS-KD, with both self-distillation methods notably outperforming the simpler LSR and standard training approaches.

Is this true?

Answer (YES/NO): NO